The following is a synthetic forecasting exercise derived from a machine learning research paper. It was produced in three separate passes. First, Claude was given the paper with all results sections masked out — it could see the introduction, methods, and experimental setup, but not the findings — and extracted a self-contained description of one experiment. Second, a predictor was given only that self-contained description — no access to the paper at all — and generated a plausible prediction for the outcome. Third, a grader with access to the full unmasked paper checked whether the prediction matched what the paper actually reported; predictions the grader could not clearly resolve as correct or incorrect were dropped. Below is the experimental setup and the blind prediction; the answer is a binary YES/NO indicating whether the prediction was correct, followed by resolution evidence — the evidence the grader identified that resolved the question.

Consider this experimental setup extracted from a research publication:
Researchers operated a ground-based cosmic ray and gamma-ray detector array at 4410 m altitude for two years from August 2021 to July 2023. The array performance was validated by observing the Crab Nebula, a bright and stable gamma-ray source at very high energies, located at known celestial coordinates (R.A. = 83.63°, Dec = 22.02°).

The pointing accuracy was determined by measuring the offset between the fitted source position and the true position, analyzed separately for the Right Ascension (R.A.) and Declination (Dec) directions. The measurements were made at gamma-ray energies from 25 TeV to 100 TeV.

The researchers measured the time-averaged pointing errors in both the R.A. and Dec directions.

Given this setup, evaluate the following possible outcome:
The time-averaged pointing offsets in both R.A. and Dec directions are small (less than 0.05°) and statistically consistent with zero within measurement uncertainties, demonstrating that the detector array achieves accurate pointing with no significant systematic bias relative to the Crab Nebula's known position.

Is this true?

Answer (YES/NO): YES